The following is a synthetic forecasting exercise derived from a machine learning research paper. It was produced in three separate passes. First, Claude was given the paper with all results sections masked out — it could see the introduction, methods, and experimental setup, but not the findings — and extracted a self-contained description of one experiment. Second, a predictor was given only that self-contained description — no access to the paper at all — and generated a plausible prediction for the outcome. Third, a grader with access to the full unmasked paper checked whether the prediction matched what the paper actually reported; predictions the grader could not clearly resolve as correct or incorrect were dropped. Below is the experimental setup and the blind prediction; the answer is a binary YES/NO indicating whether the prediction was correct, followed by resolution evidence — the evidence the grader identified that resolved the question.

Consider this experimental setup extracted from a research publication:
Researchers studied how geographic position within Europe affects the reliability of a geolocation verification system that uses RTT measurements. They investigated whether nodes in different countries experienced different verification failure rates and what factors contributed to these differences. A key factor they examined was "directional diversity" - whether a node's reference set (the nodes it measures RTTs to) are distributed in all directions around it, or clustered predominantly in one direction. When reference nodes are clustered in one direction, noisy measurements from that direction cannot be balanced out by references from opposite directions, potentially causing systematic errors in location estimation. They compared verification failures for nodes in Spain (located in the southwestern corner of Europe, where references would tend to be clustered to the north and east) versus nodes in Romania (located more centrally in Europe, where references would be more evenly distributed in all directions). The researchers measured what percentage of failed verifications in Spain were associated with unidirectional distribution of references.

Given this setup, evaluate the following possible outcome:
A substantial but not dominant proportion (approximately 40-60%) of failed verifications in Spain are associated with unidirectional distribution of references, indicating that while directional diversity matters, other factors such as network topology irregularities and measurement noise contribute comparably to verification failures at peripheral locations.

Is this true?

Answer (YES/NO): NO